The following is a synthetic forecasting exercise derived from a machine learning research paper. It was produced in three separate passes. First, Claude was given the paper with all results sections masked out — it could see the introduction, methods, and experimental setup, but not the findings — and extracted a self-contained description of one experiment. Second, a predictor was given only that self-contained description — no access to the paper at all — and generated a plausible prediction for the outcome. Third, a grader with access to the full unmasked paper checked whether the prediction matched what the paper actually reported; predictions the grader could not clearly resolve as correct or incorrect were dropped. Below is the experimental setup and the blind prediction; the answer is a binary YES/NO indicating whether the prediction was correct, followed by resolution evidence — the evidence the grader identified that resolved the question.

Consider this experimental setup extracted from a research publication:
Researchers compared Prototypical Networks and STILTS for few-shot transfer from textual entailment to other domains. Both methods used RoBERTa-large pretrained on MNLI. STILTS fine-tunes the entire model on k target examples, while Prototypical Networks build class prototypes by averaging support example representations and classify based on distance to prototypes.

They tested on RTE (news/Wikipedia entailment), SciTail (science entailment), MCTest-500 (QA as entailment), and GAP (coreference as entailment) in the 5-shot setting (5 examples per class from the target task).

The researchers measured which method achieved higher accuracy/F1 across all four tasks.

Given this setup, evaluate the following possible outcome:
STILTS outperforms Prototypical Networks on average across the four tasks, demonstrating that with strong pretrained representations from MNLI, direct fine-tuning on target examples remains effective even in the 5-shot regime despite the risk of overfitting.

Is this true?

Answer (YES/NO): NO